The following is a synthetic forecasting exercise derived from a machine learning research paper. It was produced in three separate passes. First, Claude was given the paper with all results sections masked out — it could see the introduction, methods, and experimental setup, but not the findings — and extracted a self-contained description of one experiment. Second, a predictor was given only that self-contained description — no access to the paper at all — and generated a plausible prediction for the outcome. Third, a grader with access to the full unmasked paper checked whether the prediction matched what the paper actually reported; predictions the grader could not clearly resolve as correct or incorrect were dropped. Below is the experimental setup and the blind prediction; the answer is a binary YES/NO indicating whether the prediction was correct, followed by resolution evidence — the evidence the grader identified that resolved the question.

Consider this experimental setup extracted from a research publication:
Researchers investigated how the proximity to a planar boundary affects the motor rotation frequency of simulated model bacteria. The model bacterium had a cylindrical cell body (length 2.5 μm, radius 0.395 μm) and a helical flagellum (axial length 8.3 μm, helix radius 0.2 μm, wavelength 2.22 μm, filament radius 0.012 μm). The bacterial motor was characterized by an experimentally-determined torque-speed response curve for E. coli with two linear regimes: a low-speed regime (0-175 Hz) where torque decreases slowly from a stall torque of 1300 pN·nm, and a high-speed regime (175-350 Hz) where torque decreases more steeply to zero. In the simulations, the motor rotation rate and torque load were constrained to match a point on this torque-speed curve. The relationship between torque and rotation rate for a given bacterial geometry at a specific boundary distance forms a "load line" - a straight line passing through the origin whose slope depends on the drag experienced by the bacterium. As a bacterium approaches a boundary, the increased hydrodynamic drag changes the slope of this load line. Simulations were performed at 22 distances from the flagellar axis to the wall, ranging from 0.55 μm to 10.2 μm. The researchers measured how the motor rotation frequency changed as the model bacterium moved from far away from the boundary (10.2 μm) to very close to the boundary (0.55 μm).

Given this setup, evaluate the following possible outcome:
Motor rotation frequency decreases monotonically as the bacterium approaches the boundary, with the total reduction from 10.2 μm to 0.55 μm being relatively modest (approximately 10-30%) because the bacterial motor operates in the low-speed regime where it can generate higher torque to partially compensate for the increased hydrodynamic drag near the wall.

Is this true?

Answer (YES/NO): NO